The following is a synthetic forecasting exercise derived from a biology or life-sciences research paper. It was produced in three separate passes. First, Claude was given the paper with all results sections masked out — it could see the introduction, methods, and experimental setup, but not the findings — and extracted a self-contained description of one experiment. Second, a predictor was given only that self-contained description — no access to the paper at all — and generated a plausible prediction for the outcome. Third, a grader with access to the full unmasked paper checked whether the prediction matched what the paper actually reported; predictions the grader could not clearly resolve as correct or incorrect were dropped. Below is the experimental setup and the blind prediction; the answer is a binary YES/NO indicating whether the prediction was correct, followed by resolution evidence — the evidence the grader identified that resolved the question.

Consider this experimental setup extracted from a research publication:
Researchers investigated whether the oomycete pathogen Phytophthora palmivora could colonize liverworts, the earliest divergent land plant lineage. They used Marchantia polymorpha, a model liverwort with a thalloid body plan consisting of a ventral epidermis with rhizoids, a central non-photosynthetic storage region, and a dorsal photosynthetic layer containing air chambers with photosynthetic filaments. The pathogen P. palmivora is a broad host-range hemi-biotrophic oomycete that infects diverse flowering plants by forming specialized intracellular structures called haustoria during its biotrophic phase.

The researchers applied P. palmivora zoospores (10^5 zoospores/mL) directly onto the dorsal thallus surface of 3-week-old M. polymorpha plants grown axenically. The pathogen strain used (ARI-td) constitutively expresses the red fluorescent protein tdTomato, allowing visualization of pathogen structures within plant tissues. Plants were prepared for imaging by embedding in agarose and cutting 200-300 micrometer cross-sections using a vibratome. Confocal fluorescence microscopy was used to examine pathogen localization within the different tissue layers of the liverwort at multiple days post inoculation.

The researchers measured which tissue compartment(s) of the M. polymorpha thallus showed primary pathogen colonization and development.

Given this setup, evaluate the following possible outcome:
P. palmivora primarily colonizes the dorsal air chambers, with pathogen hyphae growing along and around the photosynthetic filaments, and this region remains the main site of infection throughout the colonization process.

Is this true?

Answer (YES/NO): YES